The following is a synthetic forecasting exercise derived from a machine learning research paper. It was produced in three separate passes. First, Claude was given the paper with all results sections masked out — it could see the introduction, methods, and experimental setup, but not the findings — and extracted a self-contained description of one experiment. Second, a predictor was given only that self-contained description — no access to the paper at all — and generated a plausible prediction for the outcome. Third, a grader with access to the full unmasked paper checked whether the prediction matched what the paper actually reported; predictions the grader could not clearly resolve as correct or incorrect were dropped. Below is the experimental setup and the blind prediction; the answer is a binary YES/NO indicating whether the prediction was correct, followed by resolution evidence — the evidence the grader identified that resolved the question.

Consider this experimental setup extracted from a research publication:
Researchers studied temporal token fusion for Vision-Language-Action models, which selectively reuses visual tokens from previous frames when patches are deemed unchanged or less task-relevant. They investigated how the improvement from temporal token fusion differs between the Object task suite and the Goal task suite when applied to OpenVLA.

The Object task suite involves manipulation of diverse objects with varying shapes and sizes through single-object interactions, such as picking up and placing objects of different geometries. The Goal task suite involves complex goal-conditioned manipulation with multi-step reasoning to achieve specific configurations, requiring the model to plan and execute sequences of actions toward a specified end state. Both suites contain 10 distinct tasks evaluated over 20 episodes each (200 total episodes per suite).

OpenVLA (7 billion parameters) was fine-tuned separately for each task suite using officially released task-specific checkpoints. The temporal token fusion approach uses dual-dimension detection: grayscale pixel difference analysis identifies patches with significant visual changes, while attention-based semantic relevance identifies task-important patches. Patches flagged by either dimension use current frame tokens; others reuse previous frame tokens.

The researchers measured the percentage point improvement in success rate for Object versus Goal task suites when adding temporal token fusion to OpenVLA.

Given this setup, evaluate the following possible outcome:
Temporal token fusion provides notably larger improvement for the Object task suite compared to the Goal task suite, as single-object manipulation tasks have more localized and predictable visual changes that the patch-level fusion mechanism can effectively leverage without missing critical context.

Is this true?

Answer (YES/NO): YES